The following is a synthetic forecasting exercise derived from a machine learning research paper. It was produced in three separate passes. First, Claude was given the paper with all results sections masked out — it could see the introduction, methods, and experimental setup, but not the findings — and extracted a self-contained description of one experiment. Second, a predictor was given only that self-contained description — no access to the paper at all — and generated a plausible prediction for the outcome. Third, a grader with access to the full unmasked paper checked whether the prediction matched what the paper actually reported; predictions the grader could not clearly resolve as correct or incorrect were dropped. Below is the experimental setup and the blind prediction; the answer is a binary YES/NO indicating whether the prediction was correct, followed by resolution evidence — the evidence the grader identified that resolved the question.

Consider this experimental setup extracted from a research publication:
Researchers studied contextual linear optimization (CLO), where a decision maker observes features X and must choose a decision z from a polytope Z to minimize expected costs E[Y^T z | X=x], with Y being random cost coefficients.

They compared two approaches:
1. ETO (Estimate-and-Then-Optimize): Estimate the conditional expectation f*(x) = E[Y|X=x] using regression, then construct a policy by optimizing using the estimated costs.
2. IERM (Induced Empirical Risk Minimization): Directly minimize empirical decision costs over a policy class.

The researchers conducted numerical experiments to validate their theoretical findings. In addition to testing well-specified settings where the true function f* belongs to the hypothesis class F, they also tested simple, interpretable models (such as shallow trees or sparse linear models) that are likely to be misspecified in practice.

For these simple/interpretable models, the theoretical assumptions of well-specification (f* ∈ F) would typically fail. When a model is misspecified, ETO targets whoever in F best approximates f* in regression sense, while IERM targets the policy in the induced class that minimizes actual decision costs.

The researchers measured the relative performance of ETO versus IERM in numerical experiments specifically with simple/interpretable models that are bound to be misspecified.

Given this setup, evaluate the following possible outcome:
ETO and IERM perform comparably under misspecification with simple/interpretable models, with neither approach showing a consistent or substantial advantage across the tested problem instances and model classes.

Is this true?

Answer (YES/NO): NO